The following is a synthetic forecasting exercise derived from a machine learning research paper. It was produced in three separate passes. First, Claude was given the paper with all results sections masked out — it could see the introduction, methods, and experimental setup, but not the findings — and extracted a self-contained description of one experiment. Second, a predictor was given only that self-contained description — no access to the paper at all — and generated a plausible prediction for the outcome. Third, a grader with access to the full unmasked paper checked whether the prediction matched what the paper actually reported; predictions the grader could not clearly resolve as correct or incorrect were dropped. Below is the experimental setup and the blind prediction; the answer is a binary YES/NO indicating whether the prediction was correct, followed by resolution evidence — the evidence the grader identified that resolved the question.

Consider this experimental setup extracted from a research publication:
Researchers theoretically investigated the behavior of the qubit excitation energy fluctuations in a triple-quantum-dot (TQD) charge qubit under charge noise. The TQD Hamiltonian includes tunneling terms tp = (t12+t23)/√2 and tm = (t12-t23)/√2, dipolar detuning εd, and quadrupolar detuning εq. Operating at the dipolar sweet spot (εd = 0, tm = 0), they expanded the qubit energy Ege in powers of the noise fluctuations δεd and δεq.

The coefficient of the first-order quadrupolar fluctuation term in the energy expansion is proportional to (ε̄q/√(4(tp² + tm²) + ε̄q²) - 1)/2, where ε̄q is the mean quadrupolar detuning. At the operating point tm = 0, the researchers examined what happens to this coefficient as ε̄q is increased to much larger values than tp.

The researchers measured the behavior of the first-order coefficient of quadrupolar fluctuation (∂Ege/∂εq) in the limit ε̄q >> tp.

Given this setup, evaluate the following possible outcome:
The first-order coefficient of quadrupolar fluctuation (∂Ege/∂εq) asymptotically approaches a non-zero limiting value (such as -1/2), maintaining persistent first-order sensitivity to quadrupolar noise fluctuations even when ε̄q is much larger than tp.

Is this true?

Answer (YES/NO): NO